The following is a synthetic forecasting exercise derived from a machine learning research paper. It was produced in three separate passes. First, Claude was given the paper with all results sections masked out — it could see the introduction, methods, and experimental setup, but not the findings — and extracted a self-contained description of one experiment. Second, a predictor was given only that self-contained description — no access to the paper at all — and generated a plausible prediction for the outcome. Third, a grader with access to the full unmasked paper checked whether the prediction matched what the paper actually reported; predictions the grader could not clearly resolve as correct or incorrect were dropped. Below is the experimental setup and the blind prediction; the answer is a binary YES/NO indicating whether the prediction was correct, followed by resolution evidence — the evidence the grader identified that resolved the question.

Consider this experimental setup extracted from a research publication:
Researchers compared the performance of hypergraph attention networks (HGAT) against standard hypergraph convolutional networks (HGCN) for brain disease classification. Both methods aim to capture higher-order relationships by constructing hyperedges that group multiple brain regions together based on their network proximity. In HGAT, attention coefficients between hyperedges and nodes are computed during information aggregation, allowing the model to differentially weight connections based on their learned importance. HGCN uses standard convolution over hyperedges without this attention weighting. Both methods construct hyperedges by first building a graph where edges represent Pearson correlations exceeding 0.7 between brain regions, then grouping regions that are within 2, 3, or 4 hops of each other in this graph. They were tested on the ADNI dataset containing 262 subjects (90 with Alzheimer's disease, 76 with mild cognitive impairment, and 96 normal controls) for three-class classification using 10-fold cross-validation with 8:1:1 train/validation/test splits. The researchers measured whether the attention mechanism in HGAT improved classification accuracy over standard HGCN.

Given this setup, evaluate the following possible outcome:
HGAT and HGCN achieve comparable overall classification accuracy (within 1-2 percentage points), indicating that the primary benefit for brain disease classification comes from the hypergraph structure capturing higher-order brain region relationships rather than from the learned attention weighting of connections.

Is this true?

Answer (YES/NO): NO